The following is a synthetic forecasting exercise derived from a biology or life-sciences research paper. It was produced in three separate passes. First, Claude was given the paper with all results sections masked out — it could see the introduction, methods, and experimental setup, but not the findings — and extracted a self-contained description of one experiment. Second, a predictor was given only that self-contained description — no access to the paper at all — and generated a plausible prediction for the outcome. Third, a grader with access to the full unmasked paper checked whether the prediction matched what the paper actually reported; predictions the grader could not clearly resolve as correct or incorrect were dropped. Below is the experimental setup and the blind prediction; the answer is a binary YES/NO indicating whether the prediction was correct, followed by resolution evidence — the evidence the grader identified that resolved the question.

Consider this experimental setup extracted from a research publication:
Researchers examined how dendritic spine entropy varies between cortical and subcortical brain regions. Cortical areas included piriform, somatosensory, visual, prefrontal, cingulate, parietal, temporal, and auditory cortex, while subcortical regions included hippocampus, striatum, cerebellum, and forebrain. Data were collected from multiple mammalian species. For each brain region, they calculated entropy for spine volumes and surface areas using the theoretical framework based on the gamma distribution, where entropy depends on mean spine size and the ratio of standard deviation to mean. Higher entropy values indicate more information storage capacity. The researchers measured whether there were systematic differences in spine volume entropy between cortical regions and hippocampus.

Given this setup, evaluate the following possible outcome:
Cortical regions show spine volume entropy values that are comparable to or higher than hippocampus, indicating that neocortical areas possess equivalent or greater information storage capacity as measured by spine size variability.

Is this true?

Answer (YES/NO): YES